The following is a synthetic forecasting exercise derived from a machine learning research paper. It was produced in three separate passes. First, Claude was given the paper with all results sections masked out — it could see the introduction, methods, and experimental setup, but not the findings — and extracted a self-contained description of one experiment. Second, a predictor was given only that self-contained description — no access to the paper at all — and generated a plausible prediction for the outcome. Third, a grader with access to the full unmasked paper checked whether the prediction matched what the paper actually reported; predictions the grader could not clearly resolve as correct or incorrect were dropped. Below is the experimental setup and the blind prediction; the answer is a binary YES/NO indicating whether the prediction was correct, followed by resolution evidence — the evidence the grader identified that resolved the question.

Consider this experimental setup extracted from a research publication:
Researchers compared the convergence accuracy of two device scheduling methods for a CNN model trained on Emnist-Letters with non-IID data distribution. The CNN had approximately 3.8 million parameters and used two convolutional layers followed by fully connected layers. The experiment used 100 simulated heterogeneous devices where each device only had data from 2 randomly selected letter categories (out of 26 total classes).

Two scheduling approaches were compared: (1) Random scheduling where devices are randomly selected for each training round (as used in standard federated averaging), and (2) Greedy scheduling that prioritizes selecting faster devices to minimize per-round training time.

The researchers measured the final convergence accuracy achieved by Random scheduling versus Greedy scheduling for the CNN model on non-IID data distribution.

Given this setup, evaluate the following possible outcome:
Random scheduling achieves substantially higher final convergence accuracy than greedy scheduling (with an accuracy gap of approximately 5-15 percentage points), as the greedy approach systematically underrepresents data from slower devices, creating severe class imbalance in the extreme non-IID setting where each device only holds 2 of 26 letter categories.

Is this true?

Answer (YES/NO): YES